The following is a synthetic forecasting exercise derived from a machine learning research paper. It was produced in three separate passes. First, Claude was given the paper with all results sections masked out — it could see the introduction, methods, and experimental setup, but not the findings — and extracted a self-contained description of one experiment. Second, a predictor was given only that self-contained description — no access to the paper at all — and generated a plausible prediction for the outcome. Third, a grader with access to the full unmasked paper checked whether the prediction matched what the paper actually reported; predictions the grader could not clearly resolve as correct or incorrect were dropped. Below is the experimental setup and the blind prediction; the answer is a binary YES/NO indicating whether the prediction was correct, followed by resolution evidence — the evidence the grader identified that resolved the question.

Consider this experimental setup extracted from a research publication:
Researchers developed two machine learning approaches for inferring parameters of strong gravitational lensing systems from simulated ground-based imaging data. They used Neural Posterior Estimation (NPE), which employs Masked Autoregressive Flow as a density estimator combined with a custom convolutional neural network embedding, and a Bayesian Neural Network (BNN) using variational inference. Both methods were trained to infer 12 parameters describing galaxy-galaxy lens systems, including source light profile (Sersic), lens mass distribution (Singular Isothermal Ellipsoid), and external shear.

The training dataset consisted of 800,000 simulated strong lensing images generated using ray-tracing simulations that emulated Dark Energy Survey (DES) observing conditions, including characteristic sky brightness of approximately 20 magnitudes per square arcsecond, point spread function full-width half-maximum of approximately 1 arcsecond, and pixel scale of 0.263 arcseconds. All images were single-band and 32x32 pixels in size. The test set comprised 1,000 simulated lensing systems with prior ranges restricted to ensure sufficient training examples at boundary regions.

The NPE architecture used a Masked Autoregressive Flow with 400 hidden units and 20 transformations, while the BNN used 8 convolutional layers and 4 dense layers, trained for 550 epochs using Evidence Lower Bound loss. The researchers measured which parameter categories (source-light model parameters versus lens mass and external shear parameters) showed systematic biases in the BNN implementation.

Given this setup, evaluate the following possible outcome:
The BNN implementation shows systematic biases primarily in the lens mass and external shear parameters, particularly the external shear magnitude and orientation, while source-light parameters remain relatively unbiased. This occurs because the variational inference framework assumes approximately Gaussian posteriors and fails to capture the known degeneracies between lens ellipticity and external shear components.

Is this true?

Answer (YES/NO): NO